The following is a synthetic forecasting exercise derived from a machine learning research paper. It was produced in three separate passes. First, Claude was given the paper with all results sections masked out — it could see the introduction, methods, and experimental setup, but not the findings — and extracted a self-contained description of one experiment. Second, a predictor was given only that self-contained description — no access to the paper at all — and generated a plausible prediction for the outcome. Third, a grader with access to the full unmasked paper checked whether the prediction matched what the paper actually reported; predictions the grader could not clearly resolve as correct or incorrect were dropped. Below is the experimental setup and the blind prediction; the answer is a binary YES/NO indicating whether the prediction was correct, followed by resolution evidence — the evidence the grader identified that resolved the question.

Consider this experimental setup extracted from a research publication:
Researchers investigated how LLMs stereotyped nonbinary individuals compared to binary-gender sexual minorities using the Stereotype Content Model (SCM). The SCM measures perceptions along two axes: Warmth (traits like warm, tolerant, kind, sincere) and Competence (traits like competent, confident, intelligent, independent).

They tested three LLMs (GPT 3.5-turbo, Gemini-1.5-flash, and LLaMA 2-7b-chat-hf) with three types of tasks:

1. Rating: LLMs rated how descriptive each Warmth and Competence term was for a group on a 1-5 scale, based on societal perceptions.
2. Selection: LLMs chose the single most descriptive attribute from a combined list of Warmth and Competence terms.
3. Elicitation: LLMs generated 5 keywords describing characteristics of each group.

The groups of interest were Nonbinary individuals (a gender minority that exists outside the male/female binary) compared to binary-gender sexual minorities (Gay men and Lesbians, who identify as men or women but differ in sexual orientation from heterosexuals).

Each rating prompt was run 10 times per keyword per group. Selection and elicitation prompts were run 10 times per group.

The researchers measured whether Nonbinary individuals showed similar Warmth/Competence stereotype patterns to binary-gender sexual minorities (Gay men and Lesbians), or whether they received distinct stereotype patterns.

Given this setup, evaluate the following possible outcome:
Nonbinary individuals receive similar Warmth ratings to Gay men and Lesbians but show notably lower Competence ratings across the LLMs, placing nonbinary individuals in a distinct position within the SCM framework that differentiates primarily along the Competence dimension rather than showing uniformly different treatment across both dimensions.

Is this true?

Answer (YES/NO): NO